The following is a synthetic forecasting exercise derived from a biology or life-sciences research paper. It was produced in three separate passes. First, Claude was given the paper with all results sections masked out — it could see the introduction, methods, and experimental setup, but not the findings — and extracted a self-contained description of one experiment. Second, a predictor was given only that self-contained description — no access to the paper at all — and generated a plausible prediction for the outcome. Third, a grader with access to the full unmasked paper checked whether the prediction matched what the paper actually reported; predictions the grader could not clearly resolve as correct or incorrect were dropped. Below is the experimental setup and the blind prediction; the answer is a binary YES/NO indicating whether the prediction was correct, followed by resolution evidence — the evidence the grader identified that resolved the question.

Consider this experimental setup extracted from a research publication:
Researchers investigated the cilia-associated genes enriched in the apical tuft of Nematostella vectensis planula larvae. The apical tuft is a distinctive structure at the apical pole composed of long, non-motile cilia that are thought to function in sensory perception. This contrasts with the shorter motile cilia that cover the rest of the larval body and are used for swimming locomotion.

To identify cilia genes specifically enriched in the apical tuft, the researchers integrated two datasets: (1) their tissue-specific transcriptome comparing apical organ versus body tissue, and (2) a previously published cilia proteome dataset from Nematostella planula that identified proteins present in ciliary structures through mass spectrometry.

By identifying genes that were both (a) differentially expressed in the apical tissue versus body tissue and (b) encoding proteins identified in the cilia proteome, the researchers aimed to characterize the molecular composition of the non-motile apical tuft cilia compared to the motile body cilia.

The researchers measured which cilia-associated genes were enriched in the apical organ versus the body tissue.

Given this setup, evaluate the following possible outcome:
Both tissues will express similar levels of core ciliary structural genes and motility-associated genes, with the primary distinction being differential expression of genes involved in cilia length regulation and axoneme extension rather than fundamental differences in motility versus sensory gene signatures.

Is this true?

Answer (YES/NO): NO